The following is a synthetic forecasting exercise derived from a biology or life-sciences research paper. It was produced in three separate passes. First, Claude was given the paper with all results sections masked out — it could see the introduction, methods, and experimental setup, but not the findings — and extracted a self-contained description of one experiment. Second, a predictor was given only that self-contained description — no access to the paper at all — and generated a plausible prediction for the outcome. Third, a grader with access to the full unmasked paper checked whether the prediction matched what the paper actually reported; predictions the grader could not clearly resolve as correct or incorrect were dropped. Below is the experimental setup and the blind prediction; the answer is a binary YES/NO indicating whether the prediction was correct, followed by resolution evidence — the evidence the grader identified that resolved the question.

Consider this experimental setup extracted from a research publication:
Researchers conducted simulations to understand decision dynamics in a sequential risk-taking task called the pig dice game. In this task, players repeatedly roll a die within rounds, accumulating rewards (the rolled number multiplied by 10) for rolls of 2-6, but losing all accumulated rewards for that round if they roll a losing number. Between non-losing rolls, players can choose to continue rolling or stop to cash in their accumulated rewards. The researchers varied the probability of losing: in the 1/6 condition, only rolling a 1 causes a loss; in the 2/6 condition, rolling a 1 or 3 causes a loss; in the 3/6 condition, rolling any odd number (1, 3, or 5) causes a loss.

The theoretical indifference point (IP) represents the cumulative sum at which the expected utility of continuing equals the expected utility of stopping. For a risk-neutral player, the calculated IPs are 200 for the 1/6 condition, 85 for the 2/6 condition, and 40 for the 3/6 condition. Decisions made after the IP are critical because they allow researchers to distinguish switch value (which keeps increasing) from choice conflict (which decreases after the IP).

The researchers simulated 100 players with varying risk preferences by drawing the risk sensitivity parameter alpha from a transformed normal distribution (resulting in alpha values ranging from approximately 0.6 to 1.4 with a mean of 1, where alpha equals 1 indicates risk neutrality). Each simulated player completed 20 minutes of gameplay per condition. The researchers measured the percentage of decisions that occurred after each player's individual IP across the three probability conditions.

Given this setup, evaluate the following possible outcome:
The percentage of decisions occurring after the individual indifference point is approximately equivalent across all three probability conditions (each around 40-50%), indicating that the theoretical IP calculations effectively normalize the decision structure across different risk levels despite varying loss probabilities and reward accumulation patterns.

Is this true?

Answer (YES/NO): NO